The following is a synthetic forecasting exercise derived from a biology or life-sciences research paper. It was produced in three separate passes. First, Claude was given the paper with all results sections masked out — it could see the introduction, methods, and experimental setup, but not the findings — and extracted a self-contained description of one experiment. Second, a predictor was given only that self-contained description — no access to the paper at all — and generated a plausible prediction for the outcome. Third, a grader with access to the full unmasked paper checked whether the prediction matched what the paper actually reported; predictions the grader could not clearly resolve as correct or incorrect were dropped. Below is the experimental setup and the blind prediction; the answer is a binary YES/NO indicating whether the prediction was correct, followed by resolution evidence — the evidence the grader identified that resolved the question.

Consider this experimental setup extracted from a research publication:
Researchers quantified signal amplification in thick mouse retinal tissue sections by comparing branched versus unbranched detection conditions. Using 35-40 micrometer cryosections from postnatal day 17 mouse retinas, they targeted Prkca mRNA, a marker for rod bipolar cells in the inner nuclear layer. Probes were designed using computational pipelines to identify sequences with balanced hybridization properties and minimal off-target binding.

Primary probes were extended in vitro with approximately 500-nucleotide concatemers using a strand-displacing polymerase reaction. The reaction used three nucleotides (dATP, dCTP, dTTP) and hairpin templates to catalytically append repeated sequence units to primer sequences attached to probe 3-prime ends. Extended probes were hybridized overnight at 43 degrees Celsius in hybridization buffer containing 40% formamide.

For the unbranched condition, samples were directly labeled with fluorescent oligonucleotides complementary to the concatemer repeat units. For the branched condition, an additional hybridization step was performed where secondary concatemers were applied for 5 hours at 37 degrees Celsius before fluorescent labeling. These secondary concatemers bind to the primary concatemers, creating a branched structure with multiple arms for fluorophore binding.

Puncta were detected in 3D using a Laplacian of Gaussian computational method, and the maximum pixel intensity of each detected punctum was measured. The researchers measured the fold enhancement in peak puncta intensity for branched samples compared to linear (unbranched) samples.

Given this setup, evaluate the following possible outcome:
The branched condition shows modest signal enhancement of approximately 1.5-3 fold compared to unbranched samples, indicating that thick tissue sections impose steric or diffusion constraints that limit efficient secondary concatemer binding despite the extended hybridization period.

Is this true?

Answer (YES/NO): NO